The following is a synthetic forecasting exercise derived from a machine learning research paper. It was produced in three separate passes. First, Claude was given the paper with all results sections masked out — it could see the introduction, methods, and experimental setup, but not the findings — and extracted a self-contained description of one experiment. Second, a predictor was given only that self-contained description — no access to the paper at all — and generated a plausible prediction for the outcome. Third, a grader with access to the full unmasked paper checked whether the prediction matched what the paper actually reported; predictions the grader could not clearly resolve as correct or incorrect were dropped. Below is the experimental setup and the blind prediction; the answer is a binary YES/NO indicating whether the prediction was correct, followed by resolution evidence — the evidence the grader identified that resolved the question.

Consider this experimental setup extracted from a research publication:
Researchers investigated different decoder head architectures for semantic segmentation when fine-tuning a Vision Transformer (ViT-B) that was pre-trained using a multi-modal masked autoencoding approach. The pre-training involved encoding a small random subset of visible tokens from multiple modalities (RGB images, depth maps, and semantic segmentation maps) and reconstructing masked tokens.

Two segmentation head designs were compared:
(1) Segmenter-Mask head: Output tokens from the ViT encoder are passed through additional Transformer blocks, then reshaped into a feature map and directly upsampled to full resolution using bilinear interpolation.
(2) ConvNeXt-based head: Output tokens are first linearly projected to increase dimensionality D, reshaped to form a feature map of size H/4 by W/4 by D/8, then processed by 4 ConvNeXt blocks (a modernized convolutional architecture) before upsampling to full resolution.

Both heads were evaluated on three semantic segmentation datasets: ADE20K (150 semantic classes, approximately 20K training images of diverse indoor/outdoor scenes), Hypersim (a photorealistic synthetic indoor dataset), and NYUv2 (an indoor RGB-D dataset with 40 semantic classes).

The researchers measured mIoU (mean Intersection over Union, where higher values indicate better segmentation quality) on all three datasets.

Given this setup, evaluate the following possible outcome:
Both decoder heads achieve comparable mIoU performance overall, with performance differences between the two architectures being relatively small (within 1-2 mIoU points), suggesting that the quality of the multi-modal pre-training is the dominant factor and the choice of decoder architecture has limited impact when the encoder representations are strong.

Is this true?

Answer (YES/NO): NO